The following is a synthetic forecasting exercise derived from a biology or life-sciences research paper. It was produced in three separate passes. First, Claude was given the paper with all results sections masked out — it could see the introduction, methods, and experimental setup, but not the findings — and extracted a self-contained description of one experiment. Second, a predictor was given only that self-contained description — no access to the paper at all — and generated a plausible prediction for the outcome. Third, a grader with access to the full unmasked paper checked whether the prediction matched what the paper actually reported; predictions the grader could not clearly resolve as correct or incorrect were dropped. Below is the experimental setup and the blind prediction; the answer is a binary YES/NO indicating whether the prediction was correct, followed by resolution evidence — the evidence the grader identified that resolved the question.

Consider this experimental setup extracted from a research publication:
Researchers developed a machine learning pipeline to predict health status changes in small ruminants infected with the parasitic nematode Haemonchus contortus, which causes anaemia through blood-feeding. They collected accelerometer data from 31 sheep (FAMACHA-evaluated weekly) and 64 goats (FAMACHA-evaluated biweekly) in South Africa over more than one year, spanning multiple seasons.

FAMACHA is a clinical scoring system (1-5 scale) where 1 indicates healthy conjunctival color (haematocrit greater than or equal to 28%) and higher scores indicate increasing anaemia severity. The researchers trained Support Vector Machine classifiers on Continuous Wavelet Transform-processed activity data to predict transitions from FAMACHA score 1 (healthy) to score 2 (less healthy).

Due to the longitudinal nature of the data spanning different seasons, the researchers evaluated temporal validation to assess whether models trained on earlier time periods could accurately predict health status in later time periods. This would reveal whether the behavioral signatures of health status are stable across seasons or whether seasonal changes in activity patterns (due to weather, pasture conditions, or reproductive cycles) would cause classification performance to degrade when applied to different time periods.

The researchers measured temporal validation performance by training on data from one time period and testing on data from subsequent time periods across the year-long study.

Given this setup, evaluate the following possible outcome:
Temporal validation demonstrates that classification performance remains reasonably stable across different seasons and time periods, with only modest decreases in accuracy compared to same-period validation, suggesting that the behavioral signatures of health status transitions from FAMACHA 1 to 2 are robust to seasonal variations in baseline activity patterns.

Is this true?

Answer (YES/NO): YES